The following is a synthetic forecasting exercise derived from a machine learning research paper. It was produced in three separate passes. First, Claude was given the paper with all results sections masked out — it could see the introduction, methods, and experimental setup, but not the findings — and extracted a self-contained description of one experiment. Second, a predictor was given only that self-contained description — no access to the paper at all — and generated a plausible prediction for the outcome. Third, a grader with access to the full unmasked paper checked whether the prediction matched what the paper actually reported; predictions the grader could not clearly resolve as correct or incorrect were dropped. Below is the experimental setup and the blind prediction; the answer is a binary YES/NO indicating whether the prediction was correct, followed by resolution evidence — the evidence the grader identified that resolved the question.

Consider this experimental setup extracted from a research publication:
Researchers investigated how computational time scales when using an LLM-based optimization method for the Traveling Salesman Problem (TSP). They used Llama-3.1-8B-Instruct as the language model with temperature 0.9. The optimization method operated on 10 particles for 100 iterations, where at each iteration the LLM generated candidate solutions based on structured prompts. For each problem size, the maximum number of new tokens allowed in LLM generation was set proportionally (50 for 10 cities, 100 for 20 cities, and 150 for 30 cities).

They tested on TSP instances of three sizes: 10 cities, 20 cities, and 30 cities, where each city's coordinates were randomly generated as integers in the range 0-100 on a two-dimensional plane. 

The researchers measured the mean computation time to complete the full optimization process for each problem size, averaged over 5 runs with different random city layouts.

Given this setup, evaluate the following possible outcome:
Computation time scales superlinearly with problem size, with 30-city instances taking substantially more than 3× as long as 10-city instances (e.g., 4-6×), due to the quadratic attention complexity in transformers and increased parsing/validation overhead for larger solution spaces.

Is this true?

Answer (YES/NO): YES